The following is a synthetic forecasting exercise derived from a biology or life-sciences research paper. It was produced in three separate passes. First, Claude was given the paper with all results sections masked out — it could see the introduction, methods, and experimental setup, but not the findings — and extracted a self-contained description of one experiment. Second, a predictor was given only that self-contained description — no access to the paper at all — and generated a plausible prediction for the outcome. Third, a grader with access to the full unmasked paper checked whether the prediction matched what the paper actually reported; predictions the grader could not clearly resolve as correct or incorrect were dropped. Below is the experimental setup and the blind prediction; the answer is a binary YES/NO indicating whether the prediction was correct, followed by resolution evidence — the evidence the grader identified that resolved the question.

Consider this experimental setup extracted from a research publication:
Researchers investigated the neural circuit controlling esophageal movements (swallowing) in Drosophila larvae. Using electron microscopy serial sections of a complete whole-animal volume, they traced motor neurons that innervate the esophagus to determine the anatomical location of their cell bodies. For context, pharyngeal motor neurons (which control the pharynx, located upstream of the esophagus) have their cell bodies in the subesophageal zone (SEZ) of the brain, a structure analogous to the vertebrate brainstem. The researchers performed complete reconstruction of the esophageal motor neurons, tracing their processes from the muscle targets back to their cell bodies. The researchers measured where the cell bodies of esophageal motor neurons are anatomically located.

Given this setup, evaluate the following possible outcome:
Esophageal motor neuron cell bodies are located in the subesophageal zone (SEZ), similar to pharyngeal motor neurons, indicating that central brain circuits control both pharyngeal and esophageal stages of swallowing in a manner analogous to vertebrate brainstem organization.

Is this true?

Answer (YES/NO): NO